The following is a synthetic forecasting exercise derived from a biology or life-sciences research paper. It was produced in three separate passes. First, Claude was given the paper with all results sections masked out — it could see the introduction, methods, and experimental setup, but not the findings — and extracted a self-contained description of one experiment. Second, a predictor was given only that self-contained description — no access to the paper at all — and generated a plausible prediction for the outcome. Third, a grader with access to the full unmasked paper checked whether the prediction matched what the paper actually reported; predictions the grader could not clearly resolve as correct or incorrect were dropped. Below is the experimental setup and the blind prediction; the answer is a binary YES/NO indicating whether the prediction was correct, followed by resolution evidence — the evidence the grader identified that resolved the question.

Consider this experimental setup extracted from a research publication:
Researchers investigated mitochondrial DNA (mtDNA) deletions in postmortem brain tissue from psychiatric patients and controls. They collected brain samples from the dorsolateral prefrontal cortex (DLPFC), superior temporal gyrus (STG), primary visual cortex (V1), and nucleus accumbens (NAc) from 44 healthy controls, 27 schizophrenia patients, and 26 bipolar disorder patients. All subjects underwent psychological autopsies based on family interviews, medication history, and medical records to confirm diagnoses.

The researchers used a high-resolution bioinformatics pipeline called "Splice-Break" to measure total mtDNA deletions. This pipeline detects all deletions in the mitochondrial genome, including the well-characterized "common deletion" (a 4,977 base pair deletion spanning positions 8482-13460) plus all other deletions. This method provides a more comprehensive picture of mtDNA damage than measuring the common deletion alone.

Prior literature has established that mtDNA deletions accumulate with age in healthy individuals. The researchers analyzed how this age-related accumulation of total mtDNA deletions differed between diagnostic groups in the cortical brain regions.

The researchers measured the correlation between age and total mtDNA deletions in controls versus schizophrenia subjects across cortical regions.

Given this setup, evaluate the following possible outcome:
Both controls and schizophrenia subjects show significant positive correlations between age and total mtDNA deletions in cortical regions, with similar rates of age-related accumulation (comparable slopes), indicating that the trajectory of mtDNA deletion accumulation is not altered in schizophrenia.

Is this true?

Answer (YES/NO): NO